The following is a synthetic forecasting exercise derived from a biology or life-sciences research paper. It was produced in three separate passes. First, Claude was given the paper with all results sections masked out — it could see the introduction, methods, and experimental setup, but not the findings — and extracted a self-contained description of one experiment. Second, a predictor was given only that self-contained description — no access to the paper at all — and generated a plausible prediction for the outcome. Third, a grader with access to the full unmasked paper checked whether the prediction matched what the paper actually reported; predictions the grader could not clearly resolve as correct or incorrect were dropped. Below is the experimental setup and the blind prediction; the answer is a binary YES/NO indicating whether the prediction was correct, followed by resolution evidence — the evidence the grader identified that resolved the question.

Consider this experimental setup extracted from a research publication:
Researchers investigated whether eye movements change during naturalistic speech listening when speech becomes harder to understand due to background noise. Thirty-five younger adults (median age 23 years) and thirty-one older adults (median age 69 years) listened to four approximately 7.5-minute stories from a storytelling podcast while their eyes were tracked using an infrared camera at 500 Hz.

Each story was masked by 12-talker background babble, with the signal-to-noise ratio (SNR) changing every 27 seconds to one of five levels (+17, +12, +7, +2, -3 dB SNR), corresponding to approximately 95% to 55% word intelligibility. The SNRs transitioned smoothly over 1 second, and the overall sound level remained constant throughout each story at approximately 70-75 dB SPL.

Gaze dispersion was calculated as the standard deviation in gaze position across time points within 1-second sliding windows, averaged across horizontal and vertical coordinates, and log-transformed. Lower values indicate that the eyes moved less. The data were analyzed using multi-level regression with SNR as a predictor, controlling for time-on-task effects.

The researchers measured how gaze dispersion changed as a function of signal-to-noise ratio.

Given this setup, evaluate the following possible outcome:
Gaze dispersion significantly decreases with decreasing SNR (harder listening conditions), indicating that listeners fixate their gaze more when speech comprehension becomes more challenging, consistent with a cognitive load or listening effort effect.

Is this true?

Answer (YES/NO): YES